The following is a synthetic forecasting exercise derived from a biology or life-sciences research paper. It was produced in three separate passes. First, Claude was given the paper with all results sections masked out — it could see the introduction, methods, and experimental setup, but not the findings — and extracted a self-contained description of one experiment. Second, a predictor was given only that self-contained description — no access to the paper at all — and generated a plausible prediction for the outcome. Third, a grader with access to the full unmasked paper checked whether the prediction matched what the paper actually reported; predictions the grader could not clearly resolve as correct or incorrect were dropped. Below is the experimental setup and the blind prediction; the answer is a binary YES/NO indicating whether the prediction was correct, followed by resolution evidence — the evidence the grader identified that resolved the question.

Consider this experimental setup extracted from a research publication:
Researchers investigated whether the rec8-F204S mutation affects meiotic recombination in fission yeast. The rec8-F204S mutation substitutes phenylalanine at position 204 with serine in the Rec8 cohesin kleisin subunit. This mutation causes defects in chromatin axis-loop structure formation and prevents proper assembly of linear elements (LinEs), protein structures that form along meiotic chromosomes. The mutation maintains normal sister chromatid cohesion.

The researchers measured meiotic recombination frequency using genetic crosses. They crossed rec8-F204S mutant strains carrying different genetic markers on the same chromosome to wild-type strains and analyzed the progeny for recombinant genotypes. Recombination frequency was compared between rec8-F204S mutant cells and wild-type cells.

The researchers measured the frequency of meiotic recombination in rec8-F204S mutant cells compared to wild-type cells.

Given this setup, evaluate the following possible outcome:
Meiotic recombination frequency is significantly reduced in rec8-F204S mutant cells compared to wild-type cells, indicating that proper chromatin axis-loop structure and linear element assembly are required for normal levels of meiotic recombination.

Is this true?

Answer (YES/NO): YES